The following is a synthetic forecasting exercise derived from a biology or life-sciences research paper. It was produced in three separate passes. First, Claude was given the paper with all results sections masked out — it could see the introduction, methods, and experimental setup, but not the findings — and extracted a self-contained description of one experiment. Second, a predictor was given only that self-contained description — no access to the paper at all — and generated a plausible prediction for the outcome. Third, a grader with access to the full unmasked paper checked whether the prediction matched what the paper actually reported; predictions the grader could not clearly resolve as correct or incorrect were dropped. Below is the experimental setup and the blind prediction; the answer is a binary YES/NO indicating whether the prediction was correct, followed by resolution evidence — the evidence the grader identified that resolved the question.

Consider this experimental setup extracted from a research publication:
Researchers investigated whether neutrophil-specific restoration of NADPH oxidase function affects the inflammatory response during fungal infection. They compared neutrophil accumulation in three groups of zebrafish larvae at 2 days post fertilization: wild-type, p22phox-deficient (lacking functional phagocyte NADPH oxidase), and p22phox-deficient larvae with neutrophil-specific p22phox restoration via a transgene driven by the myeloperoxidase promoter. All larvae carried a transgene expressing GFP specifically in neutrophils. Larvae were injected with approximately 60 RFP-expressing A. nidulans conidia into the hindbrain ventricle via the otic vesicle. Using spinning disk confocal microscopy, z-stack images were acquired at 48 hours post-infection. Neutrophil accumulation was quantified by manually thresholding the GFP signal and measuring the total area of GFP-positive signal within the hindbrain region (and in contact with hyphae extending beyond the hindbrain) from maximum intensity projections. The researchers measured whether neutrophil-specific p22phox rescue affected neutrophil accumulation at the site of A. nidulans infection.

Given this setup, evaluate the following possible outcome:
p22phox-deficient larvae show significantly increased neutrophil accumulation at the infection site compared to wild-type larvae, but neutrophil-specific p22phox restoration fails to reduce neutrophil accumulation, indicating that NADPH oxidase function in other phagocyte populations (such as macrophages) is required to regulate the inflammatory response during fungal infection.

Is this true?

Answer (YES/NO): NO